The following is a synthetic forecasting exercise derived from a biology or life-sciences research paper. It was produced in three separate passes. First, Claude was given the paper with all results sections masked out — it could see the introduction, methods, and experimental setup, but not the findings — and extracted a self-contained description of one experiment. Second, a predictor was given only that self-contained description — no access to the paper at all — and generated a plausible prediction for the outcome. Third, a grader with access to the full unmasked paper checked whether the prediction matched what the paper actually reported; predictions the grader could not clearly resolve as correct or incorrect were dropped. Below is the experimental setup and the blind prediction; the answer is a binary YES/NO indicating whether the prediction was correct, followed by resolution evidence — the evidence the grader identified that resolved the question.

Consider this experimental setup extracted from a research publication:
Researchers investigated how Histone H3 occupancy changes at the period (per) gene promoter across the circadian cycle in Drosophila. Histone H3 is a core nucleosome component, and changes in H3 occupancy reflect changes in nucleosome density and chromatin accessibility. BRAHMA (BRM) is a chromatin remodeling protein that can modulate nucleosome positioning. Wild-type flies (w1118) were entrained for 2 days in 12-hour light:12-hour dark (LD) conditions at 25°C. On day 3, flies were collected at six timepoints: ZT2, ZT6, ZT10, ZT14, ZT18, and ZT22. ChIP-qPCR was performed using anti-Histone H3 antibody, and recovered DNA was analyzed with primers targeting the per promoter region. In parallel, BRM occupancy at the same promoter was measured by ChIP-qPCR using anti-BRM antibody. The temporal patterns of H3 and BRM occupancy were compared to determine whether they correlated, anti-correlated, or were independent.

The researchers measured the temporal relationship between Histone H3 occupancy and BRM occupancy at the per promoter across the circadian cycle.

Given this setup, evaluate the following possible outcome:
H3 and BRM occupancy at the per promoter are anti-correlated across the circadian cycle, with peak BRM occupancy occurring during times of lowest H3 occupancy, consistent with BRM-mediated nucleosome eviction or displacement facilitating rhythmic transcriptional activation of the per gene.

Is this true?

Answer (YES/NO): NO